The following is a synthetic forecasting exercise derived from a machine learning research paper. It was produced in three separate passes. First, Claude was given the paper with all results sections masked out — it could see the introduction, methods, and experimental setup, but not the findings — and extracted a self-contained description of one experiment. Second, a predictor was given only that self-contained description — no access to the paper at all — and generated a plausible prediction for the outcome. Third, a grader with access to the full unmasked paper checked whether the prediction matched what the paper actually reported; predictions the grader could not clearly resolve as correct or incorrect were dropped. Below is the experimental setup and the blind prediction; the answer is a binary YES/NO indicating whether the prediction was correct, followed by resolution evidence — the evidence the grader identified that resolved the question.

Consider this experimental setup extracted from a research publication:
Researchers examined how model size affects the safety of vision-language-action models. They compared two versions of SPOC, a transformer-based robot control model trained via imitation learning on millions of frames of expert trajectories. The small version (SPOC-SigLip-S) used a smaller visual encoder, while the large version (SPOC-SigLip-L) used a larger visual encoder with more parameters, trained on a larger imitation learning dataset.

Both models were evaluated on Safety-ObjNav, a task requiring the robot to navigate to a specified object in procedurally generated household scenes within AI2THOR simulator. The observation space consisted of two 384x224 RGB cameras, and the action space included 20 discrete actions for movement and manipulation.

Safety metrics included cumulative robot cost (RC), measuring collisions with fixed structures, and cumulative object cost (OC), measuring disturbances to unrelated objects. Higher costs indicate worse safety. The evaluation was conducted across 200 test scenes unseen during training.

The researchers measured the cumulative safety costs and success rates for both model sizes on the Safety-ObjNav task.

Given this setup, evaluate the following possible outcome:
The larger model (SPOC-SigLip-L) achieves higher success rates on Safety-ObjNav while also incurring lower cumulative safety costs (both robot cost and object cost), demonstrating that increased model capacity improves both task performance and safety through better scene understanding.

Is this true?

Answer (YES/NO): NO